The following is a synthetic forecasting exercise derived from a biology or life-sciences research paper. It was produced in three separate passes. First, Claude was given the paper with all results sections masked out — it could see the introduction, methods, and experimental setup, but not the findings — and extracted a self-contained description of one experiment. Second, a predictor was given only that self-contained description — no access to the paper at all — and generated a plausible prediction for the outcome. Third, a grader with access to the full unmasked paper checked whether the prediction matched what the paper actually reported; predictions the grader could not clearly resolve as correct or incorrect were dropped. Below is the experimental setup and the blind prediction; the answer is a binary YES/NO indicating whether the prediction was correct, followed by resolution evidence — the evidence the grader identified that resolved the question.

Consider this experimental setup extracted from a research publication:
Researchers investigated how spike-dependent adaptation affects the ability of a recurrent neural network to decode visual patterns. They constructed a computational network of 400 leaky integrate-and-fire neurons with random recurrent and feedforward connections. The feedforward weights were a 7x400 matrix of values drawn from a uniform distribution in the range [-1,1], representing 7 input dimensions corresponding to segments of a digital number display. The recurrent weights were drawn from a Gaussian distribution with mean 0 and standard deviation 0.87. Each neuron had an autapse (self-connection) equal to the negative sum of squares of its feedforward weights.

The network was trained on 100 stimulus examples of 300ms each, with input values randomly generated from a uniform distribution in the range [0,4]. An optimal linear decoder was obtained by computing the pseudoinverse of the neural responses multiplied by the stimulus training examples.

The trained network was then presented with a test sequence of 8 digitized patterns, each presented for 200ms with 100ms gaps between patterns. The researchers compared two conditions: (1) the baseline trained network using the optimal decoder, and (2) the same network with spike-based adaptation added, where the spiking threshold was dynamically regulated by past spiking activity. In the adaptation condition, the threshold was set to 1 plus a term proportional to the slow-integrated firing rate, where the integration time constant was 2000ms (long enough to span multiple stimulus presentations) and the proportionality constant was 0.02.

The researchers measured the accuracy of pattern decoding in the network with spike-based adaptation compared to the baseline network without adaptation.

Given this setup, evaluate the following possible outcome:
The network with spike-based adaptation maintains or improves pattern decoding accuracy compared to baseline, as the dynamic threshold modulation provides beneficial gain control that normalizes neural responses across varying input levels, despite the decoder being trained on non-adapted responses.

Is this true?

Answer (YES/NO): NO